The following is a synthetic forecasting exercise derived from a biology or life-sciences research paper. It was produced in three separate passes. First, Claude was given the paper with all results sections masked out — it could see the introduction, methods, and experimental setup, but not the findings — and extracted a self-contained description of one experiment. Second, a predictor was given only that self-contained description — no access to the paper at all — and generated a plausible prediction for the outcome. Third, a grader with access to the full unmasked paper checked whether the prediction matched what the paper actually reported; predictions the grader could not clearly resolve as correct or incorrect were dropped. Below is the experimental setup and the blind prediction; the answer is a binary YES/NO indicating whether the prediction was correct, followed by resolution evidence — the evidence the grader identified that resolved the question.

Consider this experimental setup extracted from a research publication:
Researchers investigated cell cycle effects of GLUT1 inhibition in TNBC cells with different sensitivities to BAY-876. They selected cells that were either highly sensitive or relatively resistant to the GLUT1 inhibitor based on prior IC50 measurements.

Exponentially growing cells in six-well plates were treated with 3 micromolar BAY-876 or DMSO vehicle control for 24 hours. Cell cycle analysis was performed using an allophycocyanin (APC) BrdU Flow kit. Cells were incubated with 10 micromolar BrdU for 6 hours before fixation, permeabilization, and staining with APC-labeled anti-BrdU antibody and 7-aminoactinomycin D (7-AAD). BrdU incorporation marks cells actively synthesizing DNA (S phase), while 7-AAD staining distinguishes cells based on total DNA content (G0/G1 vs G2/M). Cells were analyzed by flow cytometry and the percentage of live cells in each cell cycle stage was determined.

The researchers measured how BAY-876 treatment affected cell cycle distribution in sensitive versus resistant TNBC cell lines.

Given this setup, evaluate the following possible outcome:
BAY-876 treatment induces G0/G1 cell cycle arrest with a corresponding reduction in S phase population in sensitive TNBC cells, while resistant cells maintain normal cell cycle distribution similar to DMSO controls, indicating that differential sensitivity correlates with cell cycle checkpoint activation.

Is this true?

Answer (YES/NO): YES